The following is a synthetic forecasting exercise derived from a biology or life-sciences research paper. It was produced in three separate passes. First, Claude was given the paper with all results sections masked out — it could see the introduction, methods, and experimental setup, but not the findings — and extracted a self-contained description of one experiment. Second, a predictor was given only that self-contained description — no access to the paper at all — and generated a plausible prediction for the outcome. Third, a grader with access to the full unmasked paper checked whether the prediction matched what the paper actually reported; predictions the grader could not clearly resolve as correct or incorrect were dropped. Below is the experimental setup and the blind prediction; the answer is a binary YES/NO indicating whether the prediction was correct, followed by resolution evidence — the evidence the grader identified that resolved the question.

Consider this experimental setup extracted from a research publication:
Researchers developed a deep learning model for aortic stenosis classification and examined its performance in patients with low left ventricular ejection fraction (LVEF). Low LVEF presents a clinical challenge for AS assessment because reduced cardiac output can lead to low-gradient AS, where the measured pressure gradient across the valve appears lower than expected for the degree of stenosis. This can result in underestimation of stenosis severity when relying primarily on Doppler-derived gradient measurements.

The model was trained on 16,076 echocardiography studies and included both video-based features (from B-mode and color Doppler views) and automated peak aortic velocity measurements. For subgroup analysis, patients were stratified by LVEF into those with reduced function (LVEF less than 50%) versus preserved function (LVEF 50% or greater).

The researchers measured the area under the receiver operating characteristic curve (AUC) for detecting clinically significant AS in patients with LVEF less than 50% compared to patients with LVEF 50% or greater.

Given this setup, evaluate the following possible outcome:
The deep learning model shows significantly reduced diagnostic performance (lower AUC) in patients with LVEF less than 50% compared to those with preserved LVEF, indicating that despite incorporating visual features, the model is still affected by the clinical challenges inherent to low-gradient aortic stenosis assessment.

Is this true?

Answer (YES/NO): NO